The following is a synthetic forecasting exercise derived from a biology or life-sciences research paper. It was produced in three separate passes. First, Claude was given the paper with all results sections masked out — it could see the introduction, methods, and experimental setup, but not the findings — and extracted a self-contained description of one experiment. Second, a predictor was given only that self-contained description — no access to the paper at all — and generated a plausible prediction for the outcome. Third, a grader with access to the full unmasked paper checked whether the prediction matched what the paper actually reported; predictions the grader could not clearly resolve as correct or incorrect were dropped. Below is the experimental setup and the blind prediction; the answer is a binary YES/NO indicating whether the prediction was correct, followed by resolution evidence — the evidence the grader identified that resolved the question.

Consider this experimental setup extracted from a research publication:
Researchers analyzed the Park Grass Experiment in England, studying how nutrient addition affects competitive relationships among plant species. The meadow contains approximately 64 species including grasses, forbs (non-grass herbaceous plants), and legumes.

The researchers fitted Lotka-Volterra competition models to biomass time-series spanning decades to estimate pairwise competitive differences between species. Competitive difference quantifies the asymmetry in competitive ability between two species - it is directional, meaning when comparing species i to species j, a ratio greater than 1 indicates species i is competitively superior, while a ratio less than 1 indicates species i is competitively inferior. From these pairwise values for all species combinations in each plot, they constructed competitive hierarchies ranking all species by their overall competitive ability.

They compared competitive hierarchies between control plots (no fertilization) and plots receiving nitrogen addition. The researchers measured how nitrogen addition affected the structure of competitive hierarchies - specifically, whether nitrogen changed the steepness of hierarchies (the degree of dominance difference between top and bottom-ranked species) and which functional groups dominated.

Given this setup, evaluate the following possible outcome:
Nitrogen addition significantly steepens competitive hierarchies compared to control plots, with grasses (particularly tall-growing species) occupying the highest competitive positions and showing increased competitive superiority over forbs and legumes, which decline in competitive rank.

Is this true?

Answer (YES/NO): YES